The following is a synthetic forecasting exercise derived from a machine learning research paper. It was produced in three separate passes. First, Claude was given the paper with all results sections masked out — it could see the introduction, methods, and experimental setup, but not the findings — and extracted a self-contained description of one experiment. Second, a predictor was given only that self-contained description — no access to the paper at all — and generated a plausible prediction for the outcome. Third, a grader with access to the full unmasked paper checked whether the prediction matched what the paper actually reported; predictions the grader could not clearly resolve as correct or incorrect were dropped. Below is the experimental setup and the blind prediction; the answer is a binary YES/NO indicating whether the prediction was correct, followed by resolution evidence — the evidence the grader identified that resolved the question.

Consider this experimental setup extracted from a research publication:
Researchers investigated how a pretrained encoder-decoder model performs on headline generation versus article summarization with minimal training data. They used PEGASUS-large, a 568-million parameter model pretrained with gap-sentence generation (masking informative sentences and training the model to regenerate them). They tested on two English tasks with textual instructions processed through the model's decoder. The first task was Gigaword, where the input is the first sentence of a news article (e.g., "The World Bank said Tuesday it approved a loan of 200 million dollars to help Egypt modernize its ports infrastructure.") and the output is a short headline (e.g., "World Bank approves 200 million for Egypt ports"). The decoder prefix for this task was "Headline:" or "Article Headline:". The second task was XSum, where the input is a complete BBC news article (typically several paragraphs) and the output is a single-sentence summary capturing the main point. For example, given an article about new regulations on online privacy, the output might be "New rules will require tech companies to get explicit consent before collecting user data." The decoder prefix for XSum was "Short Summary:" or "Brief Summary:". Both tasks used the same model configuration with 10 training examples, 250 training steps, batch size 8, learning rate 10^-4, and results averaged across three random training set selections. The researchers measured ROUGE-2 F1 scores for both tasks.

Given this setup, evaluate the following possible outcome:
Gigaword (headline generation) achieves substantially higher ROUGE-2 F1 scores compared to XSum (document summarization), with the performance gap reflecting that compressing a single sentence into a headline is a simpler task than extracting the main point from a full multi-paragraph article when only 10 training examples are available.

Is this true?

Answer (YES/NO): NO